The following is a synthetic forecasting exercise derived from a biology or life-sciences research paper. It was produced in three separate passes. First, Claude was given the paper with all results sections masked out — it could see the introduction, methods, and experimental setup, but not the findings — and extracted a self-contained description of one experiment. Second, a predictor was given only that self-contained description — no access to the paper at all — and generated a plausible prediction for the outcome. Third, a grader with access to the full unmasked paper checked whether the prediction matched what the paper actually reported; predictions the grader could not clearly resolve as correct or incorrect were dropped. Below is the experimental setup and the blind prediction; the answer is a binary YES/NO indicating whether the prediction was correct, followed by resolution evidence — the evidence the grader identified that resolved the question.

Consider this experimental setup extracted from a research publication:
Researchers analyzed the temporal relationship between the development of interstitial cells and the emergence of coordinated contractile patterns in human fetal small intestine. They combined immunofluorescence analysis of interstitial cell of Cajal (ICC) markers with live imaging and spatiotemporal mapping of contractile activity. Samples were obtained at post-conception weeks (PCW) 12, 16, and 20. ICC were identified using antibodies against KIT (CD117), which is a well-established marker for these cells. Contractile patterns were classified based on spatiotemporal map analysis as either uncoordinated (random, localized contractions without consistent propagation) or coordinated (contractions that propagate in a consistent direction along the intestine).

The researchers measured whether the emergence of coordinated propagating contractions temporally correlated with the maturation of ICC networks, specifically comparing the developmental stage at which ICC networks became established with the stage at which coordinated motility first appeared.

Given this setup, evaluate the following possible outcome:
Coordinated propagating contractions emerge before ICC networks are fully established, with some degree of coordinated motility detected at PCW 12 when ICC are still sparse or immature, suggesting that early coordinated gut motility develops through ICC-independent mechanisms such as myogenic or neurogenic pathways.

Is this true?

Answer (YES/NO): NO